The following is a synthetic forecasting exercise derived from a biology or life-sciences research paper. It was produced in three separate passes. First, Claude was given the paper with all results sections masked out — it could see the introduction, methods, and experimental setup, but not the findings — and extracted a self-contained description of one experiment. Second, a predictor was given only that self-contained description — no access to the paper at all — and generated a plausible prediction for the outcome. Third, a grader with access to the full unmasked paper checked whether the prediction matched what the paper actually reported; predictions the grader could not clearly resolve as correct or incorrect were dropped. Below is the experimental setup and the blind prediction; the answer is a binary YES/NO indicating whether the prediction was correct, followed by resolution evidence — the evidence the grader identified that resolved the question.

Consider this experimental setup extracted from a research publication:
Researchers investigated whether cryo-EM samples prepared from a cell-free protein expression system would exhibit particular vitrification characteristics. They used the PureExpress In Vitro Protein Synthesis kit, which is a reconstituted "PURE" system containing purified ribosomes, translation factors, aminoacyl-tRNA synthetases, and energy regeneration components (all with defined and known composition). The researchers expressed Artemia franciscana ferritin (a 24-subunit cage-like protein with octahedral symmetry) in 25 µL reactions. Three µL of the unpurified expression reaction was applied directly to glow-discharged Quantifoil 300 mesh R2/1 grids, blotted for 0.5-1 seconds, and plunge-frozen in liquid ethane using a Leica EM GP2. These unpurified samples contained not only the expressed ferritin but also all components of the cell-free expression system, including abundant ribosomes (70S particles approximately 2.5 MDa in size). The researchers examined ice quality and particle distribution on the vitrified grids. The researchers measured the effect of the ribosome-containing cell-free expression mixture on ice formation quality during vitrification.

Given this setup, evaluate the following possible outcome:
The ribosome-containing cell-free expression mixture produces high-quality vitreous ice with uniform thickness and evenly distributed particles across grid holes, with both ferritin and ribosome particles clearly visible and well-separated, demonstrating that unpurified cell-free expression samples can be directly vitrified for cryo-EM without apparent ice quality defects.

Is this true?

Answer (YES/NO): YES